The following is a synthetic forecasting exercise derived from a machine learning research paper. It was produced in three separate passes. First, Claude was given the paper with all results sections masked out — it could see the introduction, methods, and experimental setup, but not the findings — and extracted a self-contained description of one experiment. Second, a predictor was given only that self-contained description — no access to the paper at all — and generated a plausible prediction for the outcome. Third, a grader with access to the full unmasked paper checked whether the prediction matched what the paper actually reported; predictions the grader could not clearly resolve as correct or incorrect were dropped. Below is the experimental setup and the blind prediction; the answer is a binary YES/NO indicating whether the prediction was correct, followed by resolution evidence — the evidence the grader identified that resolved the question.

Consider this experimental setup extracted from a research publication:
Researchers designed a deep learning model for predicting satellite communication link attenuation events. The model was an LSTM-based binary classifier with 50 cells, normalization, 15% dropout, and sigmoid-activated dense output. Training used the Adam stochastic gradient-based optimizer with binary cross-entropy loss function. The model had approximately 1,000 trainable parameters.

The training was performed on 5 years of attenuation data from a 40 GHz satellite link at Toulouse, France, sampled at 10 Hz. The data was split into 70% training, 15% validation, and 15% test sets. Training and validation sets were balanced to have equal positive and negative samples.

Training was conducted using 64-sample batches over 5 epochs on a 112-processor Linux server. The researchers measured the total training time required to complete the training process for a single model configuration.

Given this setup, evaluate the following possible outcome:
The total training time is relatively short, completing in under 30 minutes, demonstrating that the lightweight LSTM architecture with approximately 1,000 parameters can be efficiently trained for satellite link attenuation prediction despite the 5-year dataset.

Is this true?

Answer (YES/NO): YES